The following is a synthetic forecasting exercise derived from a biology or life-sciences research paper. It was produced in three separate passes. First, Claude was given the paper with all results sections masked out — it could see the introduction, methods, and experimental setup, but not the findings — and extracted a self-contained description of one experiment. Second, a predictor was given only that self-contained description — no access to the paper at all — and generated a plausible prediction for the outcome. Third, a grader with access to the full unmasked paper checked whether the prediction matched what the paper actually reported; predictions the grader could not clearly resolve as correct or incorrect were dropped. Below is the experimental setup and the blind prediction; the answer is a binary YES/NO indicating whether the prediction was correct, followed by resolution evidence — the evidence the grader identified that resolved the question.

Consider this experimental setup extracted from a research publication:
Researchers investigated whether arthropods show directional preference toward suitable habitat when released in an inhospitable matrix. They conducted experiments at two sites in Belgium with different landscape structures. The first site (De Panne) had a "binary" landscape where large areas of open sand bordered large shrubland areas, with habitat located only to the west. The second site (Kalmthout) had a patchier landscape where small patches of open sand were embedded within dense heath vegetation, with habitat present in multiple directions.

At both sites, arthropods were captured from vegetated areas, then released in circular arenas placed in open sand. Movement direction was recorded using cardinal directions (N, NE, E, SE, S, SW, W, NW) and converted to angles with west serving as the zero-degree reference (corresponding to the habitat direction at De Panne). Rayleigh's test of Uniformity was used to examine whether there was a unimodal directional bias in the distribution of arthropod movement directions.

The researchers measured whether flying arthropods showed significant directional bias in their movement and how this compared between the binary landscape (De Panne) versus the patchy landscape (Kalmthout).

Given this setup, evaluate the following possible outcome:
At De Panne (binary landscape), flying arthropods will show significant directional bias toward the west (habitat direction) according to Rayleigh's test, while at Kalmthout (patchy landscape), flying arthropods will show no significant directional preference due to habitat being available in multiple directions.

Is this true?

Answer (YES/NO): NO